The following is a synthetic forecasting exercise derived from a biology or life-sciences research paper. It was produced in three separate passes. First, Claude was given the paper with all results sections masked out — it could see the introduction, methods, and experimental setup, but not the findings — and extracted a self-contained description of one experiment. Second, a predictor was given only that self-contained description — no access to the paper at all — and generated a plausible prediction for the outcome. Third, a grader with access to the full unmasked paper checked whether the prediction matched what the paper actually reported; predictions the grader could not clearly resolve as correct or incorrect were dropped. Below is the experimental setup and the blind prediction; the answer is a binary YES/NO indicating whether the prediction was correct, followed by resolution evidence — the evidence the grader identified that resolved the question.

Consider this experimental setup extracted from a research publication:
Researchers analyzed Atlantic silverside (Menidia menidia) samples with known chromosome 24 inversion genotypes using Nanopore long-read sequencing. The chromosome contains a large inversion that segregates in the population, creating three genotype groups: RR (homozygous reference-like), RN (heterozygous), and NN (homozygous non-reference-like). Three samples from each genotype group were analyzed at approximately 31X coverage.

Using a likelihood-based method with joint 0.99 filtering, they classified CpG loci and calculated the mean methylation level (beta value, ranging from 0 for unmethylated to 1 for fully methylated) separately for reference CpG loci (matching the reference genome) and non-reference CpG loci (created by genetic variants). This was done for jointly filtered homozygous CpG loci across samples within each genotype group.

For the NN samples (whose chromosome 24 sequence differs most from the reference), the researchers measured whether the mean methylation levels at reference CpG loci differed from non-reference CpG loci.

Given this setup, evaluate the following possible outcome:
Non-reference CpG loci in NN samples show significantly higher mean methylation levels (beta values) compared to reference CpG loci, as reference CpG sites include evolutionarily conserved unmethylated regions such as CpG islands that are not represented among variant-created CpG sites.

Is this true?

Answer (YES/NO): YES